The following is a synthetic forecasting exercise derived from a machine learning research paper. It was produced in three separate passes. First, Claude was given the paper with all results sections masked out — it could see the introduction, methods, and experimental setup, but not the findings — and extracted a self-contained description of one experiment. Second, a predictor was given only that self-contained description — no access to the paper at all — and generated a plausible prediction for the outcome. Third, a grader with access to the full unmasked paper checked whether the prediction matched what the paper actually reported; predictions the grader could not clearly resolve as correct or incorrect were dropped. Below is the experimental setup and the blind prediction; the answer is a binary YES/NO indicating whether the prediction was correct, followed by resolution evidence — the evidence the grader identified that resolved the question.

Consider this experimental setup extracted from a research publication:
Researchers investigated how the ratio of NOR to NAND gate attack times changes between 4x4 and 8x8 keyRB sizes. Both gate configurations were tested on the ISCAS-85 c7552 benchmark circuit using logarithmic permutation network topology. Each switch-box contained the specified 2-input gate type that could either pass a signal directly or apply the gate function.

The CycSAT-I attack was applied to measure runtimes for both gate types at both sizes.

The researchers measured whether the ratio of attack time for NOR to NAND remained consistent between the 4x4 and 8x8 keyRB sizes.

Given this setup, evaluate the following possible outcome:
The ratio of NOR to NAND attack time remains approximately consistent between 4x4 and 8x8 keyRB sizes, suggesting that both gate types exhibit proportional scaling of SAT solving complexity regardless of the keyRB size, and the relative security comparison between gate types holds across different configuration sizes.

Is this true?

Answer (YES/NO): NO